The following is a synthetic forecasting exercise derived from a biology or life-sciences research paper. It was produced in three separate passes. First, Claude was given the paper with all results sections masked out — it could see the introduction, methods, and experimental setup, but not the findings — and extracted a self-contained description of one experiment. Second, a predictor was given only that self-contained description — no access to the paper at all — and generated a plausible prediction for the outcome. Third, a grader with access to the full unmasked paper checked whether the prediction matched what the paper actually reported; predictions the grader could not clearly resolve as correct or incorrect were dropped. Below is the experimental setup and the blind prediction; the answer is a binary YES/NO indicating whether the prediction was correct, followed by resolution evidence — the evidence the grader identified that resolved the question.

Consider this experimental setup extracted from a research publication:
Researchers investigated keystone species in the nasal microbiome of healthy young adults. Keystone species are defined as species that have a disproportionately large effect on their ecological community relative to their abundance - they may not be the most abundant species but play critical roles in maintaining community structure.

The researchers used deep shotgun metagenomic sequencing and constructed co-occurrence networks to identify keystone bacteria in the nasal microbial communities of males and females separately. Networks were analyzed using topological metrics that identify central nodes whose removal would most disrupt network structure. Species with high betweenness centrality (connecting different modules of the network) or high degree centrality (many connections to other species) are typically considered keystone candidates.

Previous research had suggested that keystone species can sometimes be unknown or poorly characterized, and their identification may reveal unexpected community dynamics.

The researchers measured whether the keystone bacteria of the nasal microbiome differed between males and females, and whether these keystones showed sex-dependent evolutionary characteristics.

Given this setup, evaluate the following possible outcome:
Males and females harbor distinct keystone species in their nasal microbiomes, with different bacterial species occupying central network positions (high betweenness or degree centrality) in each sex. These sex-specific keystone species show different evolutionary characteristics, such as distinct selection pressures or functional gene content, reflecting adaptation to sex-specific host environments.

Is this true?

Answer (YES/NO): YES